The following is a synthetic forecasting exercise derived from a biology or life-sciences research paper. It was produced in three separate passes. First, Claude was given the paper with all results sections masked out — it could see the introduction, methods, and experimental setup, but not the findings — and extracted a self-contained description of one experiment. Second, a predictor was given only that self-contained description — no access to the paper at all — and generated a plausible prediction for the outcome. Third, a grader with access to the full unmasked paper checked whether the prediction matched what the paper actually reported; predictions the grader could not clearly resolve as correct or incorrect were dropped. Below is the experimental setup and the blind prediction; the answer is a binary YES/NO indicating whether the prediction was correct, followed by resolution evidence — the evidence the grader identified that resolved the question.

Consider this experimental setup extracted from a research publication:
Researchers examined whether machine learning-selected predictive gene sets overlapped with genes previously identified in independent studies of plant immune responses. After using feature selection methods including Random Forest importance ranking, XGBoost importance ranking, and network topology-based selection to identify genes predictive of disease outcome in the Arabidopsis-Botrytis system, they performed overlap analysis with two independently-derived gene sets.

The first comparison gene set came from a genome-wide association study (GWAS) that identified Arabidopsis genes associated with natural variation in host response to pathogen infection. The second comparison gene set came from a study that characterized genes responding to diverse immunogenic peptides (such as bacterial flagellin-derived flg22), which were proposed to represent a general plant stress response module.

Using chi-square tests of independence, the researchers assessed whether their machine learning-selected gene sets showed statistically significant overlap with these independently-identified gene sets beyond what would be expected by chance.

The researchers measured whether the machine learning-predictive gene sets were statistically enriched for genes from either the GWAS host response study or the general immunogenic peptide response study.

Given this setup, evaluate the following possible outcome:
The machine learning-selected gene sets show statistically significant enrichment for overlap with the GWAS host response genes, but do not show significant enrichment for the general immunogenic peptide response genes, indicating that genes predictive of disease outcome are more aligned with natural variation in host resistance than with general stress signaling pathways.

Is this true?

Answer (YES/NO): NO